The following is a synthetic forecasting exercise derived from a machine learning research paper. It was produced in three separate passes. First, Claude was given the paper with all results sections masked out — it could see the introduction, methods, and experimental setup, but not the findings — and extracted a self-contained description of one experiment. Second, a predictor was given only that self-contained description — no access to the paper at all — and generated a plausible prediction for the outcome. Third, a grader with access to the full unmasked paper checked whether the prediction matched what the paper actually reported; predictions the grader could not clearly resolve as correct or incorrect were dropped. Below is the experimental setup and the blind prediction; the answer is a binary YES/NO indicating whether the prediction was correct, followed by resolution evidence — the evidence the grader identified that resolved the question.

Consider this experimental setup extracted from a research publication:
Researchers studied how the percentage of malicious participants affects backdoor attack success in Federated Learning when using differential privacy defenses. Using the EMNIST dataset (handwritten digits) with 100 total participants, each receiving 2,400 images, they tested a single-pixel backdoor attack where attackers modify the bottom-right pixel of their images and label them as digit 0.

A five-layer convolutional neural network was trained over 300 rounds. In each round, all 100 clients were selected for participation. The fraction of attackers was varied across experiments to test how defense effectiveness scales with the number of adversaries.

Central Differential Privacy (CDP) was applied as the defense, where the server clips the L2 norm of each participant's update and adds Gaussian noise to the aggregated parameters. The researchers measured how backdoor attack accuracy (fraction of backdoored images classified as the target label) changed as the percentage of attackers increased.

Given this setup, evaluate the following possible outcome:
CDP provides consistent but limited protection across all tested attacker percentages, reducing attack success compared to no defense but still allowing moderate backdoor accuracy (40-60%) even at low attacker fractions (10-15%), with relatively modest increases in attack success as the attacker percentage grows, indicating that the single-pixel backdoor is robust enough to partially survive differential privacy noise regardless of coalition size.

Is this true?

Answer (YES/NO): NO